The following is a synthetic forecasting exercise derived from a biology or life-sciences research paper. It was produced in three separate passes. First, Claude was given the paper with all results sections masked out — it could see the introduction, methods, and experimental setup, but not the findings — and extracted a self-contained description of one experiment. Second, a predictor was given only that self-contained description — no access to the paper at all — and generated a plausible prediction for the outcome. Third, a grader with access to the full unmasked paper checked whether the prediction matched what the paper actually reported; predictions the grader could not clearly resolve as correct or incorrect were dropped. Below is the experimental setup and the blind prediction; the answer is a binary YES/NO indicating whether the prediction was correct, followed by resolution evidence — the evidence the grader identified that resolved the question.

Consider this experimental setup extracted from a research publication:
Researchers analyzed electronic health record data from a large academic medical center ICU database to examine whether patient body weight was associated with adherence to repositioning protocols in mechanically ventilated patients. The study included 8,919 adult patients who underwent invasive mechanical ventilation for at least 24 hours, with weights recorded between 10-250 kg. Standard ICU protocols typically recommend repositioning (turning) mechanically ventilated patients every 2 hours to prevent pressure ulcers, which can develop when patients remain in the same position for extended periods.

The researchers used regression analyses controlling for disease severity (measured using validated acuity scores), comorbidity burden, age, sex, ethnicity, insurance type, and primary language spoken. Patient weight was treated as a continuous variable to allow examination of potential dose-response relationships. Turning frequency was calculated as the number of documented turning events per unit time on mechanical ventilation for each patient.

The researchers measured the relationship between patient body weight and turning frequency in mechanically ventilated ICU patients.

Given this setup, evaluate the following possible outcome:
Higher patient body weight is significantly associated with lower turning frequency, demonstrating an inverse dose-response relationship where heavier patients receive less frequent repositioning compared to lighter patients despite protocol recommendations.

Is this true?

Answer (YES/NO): YES